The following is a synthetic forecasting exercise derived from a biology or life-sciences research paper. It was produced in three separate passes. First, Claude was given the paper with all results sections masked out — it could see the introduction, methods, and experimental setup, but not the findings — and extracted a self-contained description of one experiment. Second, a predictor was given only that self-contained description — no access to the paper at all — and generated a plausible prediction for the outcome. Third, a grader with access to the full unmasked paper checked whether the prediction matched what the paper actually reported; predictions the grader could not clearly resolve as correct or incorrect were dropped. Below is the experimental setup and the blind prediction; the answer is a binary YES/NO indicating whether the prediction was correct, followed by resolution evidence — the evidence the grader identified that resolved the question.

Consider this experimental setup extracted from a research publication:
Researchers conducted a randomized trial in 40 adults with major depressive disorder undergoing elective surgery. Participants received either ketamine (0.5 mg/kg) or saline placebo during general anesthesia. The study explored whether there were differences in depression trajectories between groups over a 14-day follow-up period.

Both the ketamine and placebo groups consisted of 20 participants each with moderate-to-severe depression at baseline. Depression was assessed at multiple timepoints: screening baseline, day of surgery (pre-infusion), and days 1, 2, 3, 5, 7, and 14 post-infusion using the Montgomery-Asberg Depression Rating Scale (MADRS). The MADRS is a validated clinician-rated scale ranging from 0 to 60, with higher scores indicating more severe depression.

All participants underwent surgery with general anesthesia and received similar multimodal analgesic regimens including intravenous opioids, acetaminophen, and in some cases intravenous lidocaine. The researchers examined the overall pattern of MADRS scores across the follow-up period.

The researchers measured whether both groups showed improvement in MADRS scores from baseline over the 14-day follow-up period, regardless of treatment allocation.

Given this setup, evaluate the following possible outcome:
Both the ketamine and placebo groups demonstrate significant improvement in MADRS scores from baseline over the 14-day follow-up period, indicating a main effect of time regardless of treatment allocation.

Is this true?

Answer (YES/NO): YES